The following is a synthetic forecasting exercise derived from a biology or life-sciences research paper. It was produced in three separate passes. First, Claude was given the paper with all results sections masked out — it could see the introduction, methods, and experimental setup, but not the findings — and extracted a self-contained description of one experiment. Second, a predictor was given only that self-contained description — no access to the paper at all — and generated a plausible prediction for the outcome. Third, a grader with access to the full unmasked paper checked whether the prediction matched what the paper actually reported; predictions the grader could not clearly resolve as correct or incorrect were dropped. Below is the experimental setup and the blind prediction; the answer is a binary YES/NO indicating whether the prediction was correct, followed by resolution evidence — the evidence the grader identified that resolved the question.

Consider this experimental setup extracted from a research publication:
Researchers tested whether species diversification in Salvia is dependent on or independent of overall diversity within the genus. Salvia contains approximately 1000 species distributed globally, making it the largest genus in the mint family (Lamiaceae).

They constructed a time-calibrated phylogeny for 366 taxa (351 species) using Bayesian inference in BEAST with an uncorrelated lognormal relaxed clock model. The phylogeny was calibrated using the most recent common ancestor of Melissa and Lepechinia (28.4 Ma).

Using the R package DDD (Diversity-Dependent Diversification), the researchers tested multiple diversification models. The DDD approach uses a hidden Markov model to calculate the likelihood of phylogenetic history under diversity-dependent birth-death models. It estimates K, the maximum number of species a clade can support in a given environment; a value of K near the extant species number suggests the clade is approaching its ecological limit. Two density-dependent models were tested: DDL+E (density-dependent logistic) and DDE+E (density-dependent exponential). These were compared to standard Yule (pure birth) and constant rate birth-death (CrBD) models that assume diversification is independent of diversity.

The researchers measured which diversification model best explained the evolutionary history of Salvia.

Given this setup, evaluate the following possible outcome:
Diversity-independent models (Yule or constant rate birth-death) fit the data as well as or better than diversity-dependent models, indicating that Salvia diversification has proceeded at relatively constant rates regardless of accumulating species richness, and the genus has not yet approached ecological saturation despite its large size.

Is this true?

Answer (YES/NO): YES